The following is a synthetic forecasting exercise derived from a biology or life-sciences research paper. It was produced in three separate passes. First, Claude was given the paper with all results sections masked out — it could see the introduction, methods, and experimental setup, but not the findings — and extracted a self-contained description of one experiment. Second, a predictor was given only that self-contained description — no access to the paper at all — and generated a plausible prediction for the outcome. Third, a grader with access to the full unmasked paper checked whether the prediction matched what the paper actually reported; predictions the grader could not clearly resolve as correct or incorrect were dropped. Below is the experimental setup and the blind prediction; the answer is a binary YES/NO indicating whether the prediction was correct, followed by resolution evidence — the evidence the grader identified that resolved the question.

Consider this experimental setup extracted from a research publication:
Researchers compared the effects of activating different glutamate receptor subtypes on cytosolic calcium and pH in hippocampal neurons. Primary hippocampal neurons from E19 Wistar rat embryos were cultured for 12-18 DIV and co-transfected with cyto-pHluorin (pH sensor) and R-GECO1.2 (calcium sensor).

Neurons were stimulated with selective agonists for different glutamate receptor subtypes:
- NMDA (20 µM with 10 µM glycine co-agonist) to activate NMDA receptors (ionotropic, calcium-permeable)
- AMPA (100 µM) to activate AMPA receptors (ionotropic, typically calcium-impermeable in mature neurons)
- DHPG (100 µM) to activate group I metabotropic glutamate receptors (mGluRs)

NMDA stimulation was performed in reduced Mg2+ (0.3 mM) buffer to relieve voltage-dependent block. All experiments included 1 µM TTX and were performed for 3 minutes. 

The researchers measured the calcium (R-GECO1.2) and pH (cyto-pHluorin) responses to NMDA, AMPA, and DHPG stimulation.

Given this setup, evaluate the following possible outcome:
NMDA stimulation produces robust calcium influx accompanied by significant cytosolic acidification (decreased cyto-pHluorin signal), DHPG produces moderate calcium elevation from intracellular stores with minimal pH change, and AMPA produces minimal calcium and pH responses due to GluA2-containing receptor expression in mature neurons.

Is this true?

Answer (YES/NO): NO